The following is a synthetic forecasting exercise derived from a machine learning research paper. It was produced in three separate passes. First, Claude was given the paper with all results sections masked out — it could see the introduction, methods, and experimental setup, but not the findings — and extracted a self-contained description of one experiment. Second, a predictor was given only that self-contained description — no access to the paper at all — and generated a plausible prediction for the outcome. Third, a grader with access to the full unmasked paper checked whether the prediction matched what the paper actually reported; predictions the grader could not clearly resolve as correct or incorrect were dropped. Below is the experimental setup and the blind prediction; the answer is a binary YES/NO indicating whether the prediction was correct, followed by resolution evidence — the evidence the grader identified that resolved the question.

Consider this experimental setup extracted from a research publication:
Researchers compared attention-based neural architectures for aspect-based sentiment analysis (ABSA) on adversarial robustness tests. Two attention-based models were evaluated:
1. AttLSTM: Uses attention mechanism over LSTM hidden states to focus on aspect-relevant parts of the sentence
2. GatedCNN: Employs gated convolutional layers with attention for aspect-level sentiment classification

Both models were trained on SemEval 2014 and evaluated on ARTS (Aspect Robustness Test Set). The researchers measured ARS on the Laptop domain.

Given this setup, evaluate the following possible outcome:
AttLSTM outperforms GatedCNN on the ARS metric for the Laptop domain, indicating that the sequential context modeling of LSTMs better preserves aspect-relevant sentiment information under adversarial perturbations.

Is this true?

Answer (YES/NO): NO